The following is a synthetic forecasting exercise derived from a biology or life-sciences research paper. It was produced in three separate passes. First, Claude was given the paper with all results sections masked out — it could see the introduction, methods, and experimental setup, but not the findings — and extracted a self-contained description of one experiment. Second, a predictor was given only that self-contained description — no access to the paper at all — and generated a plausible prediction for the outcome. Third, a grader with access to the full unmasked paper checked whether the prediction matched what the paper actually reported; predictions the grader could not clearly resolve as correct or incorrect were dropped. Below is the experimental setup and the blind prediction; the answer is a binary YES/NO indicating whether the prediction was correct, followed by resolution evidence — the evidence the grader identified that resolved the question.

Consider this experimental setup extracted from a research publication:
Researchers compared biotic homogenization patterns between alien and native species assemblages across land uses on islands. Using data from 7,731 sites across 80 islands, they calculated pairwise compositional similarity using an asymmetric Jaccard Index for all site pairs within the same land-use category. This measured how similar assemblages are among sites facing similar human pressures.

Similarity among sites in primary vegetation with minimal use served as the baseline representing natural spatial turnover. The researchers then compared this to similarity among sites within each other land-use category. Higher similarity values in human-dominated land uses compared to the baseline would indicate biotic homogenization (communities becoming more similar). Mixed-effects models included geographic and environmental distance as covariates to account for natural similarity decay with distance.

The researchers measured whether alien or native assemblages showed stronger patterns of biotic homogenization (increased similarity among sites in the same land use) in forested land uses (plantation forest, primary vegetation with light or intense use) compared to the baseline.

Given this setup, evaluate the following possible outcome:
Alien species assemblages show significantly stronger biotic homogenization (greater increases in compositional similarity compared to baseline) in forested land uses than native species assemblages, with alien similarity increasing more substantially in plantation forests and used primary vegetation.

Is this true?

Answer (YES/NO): YES